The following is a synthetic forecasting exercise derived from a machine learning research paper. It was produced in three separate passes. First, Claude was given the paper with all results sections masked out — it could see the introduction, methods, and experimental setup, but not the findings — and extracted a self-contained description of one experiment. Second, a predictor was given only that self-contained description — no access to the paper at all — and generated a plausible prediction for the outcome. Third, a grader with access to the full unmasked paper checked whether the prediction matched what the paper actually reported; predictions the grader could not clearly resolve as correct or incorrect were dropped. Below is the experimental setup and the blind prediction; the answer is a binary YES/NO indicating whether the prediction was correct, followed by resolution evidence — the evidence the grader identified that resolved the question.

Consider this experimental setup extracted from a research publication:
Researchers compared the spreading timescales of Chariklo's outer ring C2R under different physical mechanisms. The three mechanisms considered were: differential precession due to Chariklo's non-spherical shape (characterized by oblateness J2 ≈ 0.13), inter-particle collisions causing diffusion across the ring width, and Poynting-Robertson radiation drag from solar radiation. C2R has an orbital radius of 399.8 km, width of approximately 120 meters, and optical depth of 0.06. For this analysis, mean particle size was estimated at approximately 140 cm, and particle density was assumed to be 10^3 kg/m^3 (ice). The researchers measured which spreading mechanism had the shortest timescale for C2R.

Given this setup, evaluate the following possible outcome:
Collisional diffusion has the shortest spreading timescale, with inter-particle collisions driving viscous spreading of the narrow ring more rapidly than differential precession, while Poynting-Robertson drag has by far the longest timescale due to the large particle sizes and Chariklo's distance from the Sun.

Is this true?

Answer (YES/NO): NO